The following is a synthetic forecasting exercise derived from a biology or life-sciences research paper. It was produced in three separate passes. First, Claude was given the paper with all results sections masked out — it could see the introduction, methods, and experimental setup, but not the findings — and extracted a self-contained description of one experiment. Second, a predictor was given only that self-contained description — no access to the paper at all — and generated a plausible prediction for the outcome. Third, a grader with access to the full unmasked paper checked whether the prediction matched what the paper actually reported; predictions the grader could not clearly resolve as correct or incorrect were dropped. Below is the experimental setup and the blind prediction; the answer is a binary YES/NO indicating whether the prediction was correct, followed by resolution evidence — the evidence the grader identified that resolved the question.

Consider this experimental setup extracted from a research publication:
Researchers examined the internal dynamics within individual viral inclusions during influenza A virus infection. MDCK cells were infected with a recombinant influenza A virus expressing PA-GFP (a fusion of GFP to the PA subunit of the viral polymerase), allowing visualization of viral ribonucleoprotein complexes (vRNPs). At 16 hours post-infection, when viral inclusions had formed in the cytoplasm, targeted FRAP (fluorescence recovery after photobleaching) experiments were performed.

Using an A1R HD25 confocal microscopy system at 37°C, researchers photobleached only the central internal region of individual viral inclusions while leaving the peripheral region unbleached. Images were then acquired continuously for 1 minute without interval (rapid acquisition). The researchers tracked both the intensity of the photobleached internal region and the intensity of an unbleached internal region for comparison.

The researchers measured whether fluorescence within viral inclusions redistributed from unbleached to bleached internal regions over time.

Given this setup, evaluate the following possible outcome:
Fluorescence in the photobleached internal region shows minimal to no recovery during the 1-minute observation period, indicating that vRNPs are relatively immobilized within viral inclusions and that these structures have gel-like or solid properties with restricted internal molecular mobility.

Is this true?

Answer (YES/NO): NO